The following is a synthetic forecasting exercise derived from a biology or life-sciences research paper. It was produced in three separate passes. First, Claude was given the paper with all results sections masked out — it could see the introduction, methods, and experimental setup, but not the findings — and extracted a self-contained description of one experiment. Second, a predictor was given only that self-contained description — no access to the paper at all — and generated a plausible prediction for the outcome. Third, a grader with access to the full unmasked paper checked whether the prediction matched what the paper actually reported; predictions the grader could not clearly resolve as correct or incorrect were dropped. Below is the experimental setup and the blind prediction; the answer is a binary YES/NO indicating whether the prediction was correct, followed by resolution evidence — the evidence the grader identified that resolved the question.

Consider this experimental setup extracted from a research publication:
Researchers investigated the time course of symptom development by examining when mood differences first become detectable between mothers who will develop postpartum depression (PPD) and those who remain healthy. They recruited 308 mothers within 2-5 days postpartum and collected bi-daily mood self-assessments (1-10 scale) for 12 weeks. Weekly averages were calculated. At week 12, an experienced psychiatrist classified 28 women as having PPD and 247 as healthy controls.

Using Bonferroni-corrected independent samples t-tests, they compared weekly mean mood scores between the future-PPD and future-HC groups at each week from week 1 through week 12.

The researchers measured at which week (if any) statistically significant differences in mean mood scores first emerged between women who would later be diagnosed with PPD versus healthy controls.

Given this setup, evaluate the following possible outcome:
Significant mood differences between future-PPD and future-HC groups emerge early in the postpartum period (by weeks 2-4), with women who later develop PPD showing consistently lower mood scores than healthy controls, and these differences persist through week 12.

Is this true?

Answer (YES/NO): YES